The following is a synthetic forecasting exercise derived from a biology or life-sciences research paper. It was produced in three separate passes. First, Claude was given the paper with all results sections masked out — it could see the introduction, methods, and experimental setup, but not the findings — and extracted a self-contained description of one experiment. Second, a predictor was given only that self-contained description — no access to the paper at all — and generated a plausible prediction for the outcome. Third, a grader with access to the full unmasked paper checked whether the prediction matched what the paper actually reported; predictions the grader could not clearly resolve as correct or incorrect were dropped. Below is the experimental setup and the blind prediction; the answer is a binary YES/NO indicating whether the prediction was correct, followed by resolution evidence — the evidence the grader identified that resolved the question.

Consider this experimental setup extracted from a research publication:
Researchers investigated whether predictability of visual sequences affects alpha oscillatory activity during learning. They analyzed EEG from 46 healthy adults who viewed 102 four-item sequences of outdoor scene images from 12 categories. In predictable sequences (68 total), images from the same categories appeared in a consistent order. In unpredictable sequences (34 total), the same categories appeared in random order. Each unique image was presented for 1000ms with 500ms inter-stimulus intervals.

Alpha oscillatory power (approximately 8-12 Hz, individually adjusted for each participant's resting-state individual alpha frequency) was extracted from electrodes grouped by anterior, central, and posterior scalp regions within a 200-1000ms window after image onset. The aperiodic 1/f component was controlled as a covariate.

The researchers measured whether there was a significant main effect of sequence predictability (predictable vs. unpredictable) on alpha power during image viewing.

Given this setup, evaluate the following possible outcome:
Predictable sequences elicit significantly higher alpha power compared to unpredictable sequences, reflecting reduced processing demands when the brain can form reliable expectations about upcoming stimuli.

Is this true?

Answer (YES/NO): NO